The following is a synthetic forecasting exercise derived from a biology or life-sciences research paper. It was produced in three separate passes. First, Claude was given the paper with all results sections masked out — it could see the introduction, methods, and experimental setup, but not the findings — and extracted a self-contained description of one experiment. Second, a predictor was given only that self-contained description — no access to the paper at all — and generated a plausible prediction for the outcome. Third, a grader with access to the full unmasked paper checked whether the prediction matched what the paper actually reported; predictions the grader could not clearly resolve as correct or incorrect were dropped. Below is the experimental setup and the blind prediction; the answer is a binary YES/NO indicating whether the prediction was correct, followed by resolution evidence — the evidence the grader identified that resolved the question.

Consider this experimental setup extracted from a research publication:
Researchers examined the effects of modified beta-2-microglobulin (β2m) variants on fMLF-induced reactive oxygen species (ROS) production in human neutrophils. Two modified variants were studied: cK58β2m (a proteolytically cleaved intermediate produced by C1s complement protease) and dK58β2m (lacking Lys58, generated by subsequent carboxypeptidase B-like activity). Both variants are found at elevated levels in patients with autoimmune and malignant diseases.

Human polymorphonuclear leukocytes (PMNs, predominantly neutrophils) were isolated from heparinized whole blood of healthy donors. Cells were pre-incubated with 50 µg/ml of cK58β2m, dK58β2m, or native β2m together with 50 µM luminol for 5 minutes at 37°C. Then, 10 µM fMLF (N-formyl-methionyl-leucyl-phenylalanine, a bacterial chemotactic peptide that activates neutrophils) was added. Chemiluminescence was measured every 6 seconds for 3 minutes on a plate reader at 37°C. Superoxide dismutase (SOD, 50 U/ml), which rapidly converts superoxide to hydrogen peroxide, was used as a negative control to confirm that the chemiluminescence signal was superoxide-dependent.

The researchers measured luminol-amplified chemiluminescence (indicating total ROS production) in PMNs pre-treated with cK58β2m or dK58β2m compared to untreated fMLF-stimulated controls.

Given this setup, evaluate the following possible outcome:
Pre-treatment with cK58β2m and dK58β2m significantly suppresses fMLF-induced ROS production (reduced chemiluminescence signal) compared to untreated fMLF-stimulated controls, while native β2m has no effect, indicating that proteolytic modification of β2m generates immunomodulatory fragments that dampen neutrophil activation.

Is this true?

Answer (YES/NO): NO